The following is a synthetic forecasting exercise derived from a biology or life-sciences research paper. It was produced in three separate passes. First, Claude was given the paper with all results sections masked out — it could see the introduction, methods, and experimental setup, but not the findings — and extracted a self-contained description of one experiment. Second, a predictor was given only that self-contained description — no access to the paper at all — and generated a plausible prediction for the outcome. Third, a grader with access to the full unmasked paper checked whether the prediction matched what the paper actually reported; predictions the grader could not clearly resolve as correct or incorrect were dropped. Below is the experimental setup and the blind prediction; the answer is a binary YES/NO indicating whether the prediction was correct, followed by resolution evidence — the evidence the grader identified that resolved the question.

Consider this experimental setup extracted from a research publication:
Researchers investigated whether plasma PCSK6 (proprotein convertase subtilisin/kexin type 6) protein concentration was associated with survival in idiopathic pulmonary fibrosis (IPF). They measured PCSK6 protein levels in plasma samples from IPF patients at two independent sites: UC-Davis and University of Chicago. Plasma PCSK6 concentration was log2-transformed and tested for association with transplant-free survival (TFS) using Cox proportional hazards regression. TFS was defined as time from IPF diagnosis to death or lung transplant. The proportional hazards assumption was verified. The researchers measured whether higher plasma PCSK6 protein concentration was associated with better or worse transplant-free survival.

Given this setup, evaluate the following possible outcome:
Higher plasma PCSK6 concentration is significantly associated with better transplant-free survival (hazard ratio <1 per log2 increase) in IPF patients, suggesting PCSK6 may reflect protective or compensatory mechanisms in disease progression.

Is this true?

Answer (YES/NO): NO